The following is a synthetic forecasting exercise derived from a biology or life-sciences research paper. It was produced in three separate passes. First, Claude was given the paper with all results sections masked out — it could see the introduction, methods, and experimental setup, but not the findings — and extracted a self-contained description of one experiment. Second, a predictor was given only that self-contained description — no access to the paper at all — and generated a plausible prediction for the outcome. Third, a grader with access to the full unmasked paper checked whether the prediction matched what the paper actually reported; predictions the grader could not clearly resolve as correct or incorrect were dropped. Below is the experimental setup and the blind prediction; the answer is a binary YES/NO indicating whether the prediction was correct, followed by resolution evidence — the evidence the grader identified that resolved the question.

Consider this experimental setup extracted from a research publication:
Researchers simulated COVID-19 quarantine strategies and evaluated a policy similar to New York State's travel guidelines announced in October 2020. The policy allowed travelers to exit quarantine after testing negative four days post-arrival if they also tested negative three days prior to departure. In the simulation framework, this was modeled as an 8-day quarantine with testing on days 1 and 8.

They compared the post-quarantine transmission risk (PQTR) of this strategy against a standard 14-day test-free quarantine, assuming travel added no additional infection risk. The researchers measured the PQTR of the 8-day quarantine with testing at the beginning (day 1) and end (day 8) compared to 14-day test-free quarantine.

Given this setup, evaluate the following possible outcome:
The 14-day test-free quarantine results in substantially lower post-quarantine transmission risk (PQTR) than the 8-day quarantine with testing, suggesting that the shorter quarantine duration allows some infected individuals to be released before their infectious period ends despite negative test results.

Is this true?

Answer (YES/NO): YES